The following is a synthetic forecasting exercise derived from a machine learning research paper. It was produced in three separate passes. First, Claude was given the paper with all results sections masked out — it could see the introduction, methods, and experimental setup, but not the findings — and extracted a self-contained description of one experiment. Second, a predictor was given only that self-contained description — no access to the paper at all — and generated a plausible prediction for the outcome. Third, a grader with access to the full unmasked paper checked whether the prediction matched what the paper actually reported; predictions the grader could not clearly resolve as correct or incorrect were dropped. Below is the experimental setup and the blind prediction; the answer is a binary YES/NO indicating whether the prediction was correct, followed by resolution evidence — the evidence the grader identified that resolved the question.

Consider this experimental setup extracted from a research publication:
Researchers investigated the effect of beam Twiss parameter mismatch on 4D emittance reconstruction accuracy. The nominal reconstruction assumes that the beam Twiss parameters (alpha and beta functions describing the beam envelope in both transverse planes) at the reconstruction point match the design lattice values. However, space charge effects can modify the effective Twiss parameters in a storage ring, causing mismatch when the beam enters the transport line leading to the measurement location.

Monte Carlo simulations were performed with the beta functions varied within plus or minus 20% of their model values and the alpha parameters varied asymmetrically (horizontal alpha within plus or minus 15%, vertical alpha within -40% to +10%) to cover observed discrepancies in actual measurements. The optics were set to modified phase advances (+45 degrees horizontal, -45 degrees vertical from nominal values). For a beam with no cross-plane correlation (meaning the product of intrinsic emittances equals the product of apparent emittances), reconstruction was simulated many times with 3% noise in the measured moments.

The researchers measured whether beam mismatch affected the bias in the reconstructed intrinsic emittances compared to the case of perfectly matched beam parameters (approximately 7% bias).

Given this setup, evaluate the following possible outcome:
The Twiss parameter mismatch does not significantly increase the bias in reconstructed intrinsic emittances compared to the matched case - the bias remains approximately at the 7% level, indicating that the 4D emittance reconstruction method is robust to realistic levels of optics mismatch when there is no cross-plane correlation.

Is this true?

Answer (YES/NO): NO